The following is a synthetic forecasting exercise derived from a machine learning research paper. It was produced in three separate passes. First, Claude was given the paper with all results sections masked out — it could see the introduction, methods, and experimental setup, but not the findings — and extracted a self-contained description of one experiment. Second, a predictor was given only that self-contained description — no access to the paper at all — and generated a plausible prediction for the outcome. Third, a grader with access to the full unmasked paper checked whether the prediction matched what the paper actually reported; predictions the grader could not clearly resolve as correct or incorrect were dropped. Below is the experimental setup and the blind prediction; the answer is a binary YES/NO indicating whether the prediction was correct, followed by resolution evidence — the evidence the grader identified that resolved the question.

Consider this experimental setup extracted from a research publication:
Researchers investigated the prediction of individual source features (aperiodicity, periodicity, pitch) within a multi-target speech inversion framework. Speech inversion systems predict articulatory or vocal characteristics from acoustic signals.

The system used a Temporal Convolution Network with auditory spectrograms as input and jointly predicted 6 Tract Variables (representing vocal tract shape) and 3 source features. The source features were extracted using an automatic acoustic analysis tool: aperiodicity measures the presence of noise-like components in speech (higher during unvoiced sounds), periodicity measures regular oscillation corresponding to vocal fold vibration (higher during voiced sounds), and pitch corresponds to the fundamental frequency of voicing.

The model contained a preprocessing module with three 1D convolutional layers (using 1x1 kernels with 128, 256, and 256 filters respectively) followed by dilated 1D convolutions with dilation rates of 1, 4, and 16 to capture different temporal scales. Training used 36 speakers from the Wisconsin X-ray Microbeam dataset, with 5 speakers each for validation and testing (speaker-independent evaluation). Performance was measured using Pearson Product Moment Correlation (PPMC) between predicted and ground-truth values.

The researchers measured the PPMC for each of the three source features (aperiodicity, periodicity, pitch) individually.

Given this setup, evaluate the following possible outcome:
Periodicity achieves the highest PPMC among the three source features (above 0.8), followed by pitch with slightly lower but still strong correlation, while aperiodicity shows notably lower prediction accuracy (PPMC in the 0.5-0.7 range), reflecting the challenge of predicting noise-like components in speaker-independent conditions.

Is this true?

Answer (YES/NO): NO